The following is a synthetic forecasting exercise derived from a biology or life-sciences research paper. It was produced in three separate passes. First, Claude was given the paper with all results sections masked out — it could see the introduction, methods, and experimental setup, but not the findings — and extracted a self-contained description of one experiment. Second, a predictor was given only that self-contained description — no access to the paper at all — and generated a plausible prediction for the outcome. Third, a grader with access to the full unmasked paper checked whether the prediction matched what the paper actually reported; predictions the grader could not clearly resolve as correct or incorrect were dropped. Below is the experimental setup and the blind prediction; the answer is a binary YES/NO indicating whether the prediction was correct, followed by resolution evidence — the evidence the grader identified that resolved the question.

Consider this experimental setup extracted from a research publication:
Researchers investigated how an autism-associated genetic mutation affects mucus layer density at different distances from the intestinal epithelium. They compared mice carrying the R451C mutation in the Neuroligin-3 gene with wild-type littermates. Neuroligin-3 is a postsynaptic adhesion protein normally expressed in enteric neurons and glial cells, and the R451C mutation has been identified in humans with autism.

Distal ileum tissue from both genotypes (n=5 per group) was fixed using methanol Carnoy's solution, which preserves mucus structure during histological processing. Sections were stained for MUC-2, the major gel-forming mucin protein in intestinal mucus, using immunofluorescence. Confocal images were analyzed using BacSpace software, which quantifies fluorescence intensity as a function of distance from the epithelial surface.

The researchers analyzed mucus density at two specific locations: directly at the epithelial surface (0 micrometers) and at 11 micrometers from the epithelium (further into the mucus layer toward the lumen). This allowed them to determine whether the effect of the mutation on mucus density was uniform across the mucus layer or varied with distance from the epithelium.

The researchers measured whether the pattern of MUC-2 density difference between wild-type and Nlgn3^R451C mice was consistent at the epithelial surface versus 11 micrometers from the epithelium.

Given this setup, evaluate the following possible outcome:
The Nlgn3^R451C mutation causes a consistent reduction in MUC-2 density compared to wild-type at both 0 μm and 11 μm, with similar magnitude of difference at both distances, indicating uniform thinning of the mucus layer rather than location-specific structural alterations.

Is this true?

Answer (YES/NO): NO